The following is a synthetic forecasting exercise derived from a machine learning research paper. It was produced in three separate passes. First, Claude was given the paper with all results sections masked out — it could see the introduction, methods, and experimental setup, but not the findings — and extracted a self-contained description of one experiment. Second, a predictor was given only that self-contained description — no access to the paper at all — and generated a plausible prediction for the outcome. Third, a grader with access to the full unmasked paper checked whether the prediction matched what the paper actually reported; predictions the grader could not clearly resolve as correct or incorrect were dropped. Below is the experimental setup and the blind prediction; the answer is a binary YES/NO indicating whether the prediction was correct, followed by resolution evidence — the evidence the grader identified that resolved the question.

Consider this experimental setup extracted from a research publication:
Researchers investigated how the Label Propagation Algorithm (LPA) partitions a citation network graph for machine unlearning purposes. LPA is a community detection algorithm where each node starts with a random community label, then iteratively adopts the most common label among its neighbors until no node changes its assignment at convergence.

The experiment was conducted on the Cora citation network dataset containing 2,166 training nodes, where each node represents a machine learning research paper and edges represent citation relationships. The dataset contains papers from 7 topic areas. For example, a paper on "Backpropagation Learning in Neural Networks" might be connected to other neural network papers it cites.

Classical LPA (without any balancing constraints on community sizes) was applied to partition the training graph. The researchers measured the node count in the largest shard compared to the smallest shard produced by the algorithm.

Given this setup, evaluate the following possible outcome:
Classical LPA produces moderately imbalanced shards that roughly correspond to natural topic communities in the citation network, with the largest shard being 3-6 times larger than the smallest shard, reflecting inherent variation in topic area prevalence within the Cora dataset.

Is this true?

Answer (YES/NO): NO